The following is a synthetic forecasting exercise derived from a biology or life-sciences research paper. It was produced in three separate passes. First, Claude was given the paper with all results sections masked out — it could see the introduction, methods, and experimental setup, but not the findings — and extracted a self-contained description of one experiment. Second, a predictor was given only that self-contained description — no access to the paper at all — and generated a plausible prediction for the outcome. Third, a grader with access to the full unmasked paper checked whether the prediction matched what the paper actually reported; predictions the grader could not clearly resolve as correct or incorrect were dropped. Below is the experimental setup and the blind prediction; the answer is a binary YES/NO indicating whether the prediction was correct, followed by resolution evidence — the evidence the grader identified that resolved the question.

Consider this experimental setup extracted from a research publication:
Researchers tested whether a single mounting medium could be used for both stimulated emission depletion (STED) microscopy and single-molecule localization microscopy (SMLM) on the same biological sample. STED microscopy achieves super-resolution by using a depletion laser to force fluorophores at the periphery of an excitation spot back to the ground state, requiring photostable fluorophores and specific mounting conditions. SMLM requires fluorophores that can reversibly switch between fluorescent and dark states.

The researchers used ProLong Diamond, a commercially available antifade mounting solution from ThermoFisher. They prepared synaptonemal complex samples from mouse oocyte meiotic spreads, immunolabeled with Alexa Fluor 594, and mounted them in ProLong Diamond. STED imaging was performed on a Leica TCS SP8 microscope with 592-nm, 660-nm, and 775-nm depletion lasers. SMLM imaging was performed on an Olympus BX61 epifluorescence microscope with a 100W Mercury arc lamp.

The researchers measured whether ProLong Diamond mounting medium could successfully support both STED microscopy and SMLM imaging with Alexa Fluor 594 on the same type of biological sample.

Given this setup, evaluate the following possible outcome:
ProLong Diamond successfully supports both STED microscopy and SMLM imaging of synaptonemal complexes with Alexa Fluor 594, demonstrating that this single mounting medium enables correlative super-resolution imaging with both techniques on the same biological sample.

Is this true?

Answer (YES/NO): NO